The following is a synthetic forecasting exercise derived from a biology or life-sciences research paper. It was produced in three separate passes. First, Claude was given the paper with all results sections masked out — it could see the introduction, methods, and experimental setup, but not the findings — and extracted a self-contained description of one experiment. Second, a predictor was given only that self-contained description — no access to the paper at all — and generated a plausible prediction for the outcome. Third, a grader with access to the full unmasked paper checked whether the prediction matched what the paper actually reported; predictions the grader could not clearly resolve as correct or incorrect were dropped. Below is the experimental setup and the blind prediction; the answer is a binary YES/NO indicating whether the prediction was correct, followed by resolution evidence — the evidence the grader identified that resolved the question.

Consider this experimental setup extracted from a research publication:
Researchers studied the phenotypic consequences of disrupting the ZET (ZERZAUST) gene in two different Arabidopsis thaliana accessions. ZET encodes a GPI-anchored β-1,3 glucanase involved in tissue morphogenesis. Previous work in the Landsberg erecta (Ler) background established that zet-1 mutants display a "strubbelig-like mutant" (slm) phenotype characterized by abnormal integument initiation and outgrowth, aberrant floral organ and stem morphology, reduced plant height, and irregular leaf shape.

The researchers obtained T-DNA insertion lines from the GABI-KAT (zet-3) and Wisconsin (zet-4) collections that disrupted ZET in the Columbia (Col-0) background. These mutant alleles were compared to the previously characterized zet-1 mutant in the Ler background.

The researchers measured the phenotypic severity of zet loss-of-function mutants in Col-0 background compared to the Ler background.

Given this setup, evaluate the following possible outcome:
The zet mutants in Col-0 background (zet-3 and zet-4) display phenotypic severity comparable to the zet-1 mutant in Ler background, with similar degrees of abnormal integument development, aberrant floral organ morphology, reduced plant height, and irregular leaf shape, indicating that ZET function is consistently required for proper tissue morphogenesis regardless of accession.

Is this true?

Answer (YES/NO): NO